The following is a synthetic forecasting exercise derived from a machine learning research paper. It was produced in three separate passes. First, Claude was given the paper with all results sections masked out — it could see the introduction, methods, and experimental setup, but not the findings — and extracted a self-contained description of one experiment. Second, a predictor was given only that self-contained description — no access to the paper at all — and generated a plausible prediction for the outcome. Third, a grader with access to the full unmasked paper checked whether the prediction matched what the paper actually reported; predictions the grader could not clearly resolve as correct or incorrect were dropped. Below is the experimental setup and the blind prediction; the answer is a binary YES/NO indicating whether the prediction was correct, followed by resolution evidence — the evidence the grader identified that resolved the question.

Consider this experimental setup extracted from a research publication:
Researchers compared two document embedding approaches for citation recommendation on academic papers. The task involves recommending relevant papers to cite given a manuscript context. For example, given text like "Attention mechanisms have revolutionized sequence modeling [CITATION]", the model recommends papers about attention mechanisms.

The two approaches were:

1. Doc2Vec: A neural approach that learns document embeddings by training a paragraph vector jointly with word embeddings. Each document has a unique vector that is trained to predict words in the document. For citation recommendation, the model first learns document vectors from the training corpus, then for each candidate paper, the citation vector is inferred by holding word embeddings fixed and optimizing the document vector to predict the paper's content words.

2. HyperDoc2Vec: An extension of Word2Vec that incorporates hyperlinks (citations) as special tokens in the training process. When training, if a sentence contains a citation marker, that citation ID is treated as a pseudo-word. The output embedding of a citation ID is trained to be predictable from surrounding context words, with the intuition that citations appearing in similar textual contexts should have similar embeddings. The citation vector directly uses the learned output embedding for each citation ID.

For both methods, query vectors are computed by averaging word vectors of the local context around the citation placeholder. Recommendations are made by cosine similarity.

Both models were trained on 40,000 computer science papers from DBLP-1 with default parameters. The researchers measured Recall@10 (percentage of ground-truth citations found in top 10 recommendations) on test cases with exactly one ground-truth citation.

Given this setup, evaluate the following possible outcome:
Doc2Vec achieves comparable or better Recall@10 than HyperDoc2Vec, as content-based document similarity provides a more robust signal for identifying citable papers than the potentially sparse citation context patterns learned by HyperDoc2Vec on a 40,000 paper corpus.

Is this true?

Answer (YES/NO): NO